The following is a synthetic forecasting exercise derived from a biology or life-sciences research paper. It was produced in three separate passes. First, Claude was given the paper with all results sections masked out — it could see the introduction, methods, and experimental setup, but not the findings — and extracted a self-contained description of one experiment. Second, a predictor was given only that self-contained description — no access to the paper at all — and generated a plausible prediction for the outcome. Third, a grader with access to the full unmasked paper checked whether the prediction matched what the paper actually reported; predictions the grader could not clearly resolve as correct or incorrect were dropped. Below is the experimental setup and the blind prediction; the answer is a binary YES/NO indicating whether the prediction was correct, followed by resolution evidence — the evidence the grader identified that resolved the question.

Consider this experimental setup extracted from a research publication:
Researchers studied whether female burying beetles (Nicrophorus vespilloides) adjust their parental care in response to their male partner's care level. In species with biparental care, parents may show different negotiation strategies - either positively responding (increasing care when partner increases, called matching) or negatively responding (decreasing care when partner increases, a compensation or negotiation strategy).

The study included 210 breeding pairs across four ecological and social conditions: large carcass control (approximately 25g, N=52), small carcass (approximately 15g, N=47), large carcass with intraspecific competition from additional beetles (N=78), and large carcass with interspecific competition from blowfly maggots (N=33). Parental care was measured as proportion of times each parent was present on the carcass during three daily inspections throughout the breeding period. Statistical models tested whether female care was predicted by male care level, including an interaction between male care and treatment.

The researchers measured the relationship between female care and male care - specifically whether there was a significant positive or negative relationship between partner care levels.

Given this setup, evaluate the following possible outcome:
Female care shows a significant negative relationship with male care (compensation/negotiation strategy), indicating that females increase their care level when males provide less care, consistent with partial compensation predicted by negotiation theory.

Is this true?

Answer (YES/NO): NO